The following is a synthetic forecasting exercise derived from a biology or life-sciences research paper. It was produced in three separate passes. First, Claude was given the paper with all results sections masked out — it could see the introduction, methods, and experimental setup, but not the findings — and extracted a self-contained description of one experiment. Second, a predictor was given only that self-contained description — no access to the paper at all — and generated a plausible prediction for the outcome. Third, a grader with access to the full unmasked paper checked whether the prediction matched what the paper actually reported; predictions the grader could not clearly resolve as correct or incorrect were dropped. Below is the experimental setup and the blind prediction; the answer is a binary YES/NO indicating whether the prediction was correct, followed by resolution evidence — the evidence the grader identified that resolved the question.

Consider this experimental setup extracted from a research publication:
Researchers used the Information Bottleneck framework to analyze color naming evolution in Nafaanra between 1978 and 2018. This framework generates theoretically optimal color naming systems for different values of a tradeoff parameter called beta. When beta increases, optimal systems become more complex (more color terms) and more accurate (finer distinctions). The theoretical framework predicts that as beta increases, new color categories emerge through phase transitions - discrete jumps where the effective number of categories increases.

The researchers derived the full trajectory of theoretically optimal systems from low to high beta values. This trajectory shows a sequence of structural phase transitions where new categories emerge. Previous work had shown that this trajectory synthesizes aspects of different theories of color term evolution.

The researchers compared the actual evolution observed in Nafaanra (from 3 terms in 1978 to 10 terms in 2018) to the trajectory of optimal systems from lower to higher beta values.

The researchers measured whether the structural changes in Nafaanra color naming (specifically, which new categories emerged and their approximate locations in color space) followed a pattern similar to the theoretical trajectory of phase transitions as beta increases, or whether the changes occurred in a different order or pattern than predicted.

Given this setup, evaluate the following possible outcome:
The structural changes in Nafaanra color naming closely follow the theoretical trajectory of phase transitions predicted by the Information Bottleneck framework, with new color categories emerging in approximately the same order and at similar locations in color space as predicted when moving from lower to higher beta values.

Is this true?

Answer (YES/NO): NO